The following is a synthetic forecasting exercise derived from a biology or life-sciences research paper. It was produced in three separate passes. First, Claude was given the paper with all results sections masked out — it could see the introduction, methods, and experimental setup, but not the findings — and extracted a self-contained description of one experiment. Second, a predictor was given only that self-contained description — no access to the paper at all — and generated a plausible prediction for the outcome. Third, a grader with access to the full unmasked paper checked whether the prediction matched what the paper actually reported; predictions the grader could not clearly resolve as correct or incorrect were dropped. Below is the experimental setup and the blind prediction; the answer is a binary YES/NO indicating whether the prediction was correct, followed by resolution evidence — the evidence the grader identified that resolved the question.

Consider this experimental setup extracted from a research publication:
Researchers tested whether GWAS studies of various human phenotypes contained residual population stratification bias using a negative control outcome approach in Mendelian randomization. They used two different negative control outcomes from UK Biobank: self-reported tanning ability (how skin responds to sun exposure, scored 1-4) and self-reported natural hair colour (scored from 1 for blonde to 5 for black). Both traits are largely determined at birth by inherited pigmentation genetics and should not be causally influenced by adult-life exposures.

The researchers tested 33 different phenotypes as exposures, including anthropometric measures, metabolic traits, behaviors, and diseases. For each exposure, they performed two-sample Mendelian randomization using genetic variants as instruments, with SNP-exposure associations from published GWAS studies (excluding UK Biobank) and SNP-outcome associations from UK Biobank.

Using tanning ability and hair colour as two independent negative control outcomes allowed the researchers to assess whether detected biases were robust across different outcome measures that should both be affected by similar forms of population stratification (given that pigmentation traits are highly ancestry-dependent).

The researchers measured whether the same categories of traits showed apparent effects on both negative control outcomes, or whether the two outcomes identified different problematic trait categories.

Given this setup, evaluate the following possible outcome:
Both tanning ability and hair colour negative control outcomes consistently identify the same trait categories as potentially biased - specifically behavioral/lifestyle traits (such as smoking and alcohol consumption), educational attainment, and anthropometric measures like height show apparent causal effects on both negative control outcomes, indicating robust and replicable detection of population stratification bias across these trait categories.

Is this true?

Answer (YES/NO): NO